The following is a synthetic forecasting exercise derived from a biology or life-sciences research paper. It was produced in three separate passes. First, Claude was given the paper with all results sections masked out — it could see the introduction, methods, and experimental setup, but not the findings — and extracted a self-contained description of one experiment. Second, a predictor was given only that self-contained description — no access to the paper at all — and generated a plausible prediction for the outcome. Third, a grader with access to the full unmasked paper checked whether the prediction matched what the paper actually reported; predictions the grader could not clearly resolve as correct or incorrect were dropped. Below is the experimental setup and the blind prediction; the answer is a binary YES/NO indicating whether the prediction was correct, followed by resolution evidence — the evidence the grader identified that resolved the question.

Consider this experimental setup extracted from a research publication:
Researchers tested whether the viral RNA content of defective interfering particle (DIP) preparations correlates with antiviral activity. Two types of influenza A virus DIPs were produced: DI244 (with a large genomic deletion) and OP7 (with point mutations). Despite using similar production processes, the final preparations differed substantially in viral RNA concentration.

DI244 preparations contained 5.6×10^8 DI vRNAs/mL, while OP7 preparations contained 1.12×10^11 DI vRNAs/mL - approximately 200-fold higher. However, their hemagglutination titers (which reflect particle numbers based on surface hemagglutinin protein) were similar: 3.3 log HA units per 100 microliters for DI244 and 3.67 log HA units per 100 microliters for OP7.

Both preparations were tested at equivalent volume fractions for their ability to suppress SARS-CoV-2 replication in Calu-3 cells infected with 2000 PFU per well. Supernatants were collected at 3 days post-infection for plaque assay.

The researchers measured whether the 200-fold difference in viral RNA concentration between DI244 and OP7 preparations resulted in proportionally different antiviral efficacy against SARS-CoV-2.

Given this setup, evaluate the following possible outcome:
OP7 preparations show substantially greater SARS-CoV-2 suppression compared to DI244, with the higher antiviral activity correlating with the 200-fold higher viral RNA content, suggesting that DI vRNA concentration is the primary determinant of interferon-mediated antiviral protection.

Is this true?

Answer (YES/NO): NO